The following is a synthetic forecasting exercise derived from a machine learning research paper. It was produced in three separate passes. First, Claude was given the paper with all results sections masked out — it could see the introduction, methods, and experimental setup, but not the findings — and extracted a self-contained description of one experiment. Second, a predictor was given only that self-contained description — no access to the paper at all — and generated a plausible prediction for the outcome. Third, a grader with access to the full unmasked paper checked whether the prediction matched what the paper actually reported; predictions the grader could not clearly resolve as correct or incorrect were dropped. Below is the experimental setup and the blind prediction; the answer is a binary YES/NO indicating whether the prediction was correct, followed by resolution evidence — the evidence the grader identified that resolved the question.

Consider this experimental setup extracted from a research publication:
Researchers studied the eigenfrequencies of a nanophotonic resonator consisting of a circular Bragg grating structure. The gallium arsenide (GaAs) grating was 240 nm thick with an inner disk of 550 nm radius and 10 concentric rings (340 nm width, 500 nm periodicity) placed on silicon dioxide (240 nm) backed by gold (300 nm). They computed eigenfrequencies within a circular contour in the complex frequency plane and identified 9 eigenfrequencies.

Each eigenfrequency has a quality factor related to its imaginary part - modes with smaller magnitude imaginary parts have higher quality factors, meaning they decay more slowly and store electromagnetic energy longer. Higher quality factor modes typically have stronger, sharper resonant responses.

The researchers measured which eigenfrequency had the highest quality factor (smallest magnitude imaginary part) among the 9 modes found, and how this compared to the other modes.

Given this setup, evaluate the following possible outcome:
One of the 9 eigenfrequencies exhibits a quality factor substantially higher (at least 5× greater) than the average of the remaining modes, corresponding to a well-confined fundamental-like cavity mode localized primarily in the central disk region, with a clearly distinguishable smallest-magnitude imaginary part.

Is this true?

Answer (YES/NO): NO